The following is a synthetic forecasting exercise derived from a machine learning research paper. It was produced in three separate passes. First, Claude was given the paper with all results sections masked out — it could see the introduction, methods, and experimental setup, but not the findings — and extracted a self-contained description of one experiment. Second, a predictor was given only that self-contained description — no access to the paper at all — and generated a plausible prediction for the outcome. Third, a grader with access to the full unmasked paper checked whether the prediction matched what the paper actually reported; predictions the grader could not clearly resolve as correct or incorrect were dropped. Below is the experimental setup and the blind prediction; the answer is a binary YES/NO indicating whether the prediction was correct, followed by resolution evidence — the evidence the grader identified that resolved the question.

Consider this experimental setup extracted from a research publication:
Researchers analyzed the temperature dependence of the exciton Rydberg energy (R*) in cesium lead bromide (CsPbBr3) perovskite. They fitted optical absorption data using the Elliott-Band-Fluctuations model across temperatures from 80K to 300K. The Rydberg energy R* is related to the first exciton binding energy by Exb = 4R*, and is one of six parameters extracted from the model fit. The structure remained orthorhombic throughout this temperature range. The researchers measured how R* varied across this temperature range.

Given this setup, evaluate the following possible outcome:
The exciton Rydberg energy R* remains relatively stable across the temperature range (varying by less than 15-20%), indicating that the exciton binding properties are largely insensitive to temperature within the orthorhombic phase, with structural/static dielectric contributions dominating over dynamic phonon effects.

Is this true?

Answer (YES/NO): YES